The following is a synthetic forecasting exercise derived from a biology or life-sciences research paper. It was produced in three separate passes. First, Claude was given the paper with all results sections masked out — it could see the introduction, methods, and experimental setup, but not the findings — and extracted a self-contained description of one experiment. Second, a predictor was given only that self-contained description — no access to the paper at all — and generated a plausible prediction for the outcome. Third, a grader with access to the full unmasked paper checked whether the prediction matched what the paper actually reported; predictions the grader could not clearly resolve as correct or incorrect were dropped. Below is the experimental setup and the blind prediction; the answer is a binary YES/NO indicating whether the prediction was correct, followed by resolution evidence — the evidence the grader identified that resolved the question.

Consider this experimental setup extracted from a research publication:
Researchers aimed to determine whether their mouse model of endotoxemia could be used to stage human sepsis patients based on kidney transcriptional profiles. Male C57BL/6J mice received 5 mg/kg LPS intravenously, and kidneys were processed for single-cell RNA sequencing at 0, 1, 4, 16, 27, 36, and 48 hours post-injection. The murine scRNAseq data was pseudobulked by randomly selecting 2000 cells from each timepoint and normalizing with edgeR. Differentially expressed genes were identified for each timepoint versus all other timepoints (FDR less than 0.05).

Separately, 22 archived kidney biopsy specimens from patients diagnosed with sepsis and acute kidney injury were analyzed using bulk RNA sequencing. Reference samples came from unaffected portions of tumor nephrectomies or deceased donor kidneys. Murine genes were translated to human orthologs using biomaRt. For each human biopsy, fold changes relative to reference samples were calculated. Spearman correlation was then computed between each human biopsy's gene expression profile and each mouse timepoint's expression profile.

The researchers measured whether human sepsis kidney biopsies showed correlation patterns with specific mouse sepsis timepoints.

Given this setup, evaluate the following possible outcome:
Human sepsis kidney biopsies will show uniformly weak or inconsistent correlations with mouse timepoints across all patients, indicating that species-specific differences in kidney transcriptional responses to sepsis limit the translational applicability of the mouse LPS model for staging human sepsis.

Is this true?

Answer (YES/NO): NO